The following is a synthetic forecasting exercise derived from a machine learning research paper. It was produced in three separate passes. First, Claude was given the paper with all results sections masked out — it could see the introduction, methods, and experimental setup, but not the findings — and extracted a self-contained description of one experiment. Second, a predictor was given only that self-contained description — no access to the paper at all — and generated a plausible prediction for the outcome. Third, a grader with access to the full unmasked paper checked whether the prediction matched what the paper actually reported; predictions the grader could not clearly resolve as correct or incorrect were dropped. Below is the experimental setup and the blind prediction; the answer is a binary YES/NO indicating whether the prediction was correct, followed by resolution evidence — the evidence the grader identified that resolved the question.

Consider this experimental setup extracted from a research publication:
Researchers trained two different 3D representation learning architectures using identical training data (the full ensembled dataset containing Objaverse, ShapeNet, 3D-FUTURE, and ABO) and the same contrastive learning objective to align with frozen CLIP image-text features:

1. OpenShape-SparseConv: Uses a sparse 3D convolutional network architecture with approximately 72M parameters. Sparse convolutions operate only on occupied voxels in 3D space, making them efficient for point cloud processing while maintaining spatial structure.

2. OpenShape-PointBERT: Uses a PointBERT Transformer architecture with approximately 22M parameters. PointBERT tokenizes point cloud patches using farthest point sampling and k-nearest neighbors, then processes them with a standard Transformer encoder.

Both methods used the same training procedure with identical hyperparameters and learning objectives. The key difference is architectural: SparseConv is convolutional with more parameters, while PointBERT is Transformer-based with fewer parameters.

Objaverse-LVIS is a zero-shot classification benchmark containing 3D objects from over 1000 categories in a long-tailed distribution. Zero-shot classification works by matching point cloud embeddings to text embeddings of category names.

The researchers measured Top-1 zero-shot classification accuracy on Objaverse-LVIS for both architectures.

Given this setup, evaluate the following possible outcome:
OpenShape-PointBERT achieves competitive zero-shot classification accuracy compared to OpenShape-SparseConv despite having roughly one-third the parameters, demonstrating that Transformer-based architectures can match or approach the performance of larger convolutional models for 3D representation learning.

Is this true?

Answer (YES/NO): YES